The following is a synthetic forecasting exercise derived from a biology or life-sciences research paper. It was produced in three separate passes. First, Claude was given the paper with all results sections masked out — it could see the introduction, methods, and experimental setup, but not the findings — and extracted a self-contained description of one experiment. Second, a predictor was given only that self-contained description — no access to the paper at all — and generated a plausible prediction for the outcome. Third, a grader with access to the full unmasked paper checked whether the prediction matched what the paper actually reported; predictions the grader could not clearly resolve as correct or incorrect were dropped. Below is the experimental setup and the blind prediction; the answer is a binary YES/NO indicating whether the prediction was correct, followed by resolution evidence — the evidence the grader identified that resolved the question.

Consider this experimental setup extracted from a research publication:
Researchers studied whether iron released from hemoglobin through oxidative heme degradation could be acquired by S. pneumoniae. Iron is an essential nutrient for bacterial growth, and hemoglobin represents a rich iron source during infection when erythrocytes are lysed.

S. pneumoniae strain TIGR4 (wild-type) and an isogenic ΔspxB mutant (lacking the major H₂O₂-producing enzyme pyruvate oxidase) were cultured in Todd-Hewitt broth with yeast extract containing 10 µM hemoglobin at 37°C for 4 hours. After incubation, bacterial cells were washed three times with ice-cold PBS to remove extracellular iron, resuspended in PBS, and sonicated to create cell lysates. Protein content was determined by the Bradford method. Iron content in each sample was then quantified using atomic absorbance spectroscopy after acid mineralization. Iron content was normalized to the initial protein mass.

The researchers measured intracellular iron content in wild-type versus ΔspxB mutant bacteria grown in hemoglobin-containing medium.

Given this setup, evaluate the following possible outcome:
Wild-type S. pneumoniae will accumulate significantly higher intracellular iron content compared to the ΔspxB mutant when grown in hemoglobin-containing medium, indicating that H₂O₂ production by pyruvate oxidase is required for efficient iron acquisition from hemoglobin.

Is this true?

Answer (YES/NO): YES